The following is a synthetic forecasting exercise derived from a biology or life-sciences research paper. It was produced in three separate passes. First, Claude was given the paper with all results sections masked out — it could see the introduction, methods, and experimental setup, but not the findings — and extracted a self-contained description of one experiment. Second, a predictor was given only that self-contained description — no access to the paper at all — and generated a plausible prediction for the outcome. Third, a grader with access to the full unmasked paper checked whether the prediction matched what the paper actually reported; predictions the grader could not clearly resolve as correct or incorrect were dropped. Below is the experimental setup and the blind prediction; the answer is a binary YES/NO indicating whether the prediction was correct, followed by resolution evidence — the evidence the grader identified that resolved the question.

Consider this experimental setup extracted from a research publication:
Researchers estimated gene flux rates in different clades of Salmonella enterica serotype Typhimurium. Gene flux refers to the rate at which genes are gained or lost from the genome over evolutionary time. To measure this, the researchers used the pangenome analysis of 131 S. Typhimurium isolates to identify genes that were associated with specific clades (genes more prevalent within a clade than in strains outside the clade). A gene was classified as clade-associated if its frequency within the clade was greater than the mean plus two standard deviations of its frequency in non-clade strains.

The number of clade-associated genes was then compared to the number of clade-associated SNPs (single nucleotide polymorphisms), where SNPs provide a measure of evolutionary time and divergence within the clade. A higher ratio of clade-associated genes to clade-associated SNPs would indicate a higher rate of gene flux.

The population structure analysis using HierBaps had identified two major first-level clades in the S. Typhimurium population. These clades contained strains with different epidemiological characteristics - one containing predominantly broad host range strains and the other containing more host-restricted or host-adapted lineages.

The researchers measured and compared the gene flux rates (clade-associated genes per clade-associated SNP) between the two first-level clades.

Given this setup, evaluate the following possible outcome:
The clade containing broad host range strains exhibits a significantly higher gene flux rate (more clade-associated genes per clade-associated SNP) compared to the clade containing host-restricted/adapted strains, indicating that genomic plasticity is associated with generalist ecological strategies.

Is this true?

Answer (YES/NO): YES